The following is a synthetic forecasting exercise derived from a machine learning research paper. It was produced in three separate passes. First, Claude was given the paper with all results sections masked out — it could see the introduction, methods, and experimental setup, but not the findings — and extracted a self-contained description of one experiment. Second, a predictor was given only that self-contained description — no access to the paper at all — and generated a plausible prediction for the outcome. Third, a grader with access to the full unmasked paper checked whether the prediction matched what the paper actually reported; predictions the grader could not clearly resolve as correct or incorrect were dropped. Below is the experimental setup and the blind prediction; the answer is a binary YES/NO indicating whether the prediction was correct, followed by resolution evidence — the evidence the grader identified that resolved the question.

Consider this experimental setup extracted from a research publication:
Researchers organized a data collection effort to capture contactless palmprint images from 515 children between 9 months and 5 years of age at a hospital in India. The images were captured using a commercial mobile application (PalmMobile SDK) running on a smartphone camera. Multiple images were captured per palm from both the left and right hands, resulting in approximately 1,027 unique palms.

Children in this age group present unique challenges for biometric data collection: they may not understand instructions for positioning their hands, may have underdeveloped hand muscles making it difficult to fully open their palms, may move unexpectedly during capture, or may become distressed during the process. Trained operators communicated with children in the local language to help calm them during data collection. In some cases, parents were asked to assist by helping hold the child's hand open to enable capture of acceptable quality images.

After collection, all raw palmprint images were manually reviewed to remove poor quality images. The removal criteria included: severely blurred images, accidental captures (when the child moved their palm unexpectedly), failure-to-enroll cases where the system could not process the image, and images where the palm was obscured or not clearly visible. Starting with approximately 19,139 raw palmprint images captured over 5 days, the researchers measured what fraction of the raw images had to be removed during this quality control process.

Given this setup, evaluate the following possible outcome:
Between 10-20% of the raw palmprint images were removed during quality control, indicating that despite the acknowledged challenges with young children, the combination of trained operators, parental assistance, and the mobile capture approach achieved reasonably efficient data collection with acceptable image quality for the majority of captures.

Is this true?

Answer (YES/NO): NO